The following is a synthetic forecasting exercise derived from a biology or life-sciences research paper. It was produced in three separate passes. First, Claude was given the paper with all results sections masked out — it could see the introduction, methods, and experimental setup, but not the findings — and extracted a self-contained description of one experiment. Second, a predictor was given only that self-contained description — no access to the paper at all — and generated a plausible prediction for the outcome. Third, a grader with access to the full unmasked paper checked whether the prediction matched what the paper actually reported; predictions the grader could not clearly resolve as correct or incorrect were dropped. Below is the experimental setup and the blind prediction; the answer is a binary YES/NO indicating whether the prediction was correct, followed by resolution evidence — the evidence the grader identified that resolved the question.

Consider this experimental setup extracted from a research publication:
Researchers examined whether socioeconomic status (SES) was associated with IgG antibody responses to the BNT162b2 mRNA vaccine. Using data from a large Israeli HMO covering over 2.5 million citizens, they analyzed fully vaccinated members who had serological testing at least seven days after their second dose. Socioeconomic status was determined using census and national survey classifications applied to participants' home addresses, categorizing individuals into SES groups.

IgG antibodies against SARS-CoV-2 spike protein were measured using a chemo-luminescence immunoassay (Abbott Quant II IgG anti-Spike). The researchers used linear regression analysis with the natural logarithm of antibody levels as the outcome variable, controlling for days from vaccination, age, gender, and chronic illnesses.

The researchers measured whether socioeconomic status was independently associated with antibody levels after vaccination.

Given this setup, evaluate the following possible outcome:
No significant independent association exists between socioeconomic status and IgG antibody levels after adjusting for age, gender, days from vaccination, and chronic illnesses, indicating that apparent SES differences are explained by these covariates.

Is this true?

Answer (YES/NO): NO